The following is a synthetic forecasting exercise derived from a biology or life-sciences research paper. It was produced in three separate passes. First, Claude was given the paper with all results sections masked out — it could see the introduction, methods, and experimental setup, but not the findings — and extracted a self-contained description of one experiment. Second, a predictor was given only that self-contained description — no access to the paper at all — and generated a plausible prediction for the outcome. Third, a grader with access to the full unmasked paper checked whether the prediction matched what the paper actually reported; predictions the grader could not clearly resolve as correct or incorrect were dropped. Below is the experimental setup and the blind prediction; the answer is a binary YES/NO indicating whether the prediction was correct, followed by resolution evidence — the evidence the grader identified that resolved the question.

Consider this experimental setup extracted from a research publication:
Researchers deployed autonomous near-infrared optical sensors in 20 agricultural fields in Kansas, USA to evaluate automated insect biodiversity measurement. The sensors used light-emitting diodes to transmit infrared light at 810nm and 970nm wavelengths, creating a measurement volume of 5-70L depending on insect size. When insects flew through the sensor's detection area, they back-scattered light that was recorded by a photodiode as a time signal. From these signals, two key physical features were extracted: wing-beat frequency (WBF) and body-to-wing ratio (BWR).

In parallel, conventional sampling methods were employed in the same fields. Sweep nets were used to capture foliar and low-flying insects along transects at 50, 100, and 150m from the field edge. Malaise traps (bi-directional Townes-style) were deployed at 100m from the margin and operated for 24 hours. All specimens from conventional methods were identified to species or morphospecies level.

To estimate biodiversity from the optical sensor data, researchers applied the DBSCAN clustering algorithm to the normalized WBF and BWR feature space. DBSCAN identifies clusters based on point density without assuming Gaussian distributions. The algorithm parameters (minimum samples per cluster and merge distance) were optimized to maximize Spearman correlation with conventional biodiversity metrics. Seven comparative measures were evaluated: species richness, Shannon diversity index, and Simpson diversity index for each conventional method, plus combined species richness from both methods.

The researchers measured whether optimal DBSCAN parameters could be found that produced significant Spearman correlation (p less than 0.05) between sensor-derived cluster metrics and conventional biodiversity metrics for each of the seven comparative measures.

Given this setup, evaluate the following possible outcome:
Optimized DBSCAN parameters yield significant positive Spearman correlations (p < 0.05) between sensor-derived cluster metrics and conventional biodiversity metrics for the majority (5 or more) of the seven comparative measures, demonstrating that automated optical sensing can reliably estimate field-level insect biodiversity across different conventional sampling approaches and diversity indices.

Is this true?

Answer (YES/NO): NO